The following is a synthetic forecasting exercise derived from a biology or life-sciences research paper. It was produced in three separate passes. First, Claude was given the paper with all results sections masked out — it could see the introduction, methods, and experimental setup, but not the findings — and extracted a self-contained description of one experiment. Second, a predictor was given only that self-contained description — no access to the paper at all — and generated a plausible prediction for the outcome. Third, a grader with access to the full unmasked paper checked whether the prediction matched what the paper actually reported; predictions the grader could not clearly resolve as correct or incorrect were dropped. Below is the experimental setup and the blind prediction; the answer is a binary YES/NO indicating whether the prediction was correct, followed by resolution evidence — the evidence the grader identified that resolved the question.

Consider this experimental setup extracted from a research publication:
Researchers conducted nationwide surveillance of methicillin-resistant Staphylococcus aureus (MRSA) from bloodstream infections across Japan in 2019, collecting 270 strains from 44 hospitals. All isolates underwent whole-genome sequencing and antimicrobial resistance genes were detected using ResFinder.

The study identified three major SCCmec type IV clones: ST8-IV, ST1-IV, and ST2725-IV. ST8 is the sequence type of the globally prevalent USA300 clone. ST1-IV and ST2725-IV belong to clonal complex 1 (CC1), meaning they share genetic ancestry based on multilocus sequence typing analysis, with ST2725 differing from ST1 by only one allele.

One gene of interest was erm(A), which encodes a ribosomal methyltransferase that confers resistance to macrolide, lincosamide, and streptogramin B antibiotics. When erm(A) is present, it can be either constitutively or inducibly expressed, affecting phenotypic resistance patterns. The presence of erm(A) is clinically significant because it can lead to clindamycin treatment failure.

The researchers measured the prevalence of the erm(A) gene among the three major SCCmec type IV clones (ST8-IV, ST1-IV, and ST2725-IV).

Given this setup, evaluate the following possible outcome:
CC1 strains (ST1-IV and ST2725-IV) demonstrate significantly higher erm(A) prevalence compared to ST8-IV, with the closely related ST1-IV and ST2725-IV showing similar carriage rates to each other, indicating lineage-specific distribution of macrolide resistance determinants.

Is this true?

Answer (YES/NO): YES